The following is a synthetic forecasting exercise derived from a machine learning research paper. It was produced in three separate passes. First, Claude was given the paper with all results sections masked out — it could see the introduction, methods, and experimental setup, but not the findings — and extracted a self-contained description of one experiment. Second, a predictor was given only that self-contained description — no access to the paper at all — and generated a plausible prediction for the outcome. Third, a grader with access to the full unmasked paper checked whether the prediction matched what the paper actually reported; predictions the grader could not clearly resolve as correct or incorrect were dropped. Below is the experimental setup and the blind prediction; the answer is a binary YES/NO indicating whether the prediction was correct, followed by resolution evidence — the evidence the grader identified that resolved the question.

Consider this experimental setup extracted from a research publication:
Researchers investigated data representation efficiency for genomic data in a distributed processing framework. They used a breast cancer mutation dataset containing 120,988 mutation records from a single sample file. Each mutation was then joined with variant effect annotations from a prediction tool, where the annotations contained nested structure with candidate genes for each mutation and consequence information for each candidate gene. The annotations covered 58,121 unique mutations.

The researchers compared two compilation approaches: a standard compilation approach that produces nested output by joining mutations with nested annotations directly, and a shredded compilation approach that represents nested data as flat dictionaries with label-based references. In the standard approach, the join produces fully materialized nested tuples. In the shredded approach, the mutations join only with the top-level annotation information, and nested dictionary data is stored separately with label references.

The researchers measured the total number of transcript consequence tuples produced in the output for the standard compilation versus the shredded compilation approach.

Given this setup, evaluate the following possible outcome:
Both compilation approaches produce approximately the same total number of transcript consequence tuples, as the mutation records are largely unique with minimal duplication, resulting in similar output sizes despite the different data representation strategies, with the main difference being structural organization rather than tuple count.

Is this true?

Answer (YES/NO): NO